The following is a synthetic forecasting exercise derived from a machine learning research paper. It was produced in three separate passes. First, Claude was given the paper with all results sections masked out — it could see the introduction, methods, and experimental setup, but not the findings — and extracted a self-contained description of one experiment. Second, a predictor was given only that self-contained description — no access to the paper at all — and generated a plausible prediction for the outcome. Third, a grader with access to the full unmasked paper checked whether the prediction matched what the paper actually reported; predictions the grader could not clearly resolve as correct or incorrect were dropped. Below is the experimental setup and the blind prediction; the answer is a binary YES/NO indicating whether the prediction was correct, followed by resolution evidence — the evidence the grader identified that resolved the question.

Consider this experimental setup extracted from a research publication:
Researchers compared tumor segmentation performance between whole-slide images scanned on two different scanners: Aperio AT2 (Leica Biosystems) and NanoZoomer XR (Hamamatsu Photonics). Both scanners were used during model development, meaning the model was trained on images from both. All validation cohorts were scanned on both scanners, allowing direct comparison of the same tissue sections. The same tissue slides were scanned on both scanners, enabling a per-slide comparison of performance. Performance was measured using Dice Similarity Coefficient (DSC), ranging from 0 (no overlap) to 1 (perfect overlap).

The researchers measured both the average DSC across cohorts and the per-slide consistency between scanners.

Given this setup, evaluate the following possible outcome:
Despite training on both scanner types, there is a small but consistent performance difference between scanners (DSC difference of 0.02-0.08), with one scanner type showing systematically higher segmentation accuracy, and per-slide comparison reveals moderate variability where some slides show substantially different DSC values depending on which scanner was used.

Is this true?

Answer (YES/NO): NO